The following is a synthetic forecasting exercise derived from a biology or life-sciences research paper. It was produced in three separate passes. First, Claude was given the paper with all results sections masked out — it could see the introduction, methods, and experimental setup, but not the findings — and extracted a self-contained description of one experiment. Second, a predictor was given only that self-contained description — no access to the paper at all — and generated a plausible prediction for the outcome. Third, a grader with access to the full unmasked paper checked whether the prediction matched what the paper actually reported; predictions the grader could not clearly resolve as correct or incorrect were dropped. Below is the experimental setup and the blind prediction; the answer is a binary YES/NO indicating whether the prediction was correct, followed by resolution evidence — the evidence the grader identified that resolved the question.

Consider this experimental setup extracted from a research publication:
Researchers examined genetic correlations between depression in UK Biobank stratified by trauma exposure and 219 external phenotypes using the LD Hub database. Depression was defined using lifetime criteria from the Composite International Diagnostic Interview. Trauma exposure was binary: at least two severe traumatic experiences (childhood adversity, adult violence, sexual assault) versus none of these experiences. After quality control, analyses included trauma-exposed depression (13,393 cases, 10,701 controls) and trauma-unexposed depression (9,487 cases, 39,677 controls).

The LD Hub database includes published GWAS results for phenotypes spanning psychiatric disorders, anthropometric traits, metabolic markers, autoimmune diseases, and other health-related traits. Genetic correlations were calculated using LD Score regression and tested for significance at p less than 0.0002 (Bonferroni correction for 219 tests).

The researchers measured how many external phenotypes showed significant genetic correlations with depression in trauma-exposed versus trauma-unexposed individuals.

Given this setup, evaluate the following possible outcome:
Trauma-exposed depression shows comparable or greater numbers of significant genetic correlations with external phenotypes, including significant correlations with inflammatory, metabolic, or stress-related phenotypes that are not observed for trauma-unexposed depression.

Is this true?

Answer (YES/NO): YES